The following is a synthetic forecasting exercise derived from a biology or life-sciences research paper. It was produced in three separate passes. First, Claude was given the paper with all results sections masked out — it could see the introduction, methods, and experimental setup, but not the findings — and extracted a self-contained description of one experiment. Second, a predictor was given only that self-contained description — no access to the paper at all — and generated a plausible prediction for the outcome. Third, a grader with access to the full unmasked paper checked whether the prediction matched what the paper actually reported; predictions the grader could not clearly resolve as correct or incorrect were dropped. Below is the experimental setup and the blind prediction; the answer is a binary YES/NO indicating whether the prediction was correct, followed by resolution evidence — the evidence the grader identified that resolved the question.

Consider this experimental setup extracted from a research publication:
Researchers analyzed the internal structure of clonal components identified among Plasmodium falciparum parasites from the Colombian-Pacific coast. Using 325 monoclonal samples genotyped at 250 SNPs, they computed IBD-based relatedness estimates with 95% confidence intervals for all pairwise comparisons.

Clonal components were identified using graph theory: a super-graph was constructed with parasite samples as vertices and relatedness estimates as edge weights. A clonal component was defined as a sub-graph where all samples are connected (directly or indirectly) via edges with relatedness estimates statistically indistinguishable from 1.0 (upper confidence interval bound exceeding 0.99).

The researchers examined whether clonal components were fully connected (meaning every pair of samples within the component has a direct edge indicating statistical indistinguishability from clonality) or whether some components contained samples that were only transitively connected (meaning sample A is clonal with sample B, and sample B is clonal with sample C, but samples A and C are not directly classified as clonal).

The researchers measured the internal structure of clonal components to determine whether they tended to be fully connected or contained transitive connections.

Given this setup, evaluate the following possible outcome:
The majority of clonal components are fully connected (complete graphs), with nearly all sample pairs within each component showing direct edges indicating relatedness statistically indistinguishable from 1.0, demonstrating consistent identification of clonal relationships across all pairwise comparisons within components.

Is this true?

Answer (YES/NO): YES